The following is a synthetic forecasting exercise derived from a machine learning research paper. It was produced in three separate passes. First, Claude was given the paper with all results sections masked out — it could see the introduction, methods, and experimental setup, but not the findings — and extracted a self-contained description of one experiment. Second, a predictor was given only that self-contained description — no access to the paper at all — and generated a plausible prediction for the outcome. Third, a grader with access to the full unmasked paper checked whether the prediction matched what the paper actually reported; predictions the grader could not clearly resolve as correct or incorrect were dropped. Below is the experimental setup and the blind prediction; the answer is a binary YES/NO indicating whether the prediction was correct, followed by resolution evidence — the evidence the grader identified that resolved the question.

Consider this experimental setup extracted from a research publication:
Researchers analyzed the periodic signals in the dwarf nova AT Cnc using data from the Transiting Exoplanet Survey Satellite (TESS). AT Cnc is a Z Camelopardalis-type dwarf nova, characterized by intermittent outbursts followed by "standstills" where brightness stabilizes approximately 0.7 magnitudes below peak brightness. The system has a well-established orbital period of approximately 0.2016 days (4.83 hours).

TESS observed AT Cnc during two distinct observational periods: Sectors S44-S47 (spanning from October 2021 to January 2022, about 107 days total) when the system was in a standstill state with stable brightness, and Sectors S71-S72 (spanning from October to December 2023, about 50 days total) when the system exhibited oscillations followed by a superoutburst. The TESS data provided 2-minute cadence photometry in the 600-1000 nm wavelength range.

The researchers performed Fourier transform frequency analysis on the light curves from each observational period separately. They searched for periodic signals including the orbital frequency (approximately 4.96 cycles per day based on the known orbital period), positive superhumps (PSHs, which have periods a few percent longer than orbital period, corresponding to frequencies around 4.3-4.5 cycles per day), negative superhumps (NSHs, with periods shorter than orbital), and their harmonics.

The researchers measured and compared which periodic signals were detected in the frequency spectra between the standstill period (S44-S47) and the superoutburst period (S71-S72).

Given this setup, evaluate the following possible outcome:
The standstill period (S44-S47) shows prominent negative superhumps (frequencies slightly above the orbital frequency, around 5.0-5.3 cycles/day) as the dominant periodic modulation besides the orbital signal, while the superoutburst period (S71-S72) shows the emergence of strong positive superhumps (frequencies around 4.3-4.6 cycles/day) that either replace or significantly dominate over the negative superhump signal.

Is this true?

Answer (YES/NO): NO